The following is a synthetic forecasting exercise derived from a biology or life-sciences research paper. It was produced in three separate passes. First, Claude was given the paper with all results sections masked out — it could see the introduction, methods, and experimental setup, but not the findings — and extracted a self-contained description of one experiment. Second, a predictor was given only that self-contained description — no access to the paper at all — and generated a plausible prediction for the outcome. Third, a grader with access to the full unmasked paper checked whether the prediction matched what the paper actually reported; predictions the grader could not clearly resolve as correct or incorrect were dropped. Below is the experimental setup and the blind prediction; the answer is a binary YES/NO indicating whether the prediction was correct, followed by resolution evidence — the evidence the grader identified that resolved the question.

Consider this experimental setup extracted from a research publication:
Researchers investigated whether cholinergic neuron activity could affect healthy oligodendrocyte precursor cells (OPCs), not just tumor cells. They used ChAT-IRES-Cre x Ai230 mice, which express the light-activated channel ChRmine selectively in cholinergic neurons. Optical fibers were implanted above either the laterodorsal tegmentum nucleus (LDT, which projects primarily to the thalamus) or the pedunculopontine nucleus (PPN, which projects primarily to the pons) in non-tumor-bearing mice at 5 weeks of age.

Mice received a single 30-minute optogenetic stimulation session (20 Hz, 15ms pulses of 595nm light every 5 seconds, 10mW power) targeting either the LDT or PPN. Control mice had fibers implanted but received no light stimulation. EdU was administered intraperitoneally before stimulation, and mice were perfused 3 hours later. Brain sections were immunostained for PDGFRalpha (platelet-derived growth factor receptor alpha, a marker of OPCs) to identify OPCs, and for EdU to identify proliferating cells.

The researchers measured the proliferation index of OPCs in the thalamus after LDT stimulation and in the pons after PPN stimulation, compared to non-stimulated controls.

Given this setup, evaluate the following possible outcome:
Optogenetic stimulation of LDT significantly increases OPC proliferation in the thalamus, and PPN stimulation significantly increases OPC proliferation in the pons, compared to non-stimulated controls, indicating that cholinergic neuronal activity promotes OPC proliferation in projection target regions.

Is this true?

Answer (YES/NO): YES